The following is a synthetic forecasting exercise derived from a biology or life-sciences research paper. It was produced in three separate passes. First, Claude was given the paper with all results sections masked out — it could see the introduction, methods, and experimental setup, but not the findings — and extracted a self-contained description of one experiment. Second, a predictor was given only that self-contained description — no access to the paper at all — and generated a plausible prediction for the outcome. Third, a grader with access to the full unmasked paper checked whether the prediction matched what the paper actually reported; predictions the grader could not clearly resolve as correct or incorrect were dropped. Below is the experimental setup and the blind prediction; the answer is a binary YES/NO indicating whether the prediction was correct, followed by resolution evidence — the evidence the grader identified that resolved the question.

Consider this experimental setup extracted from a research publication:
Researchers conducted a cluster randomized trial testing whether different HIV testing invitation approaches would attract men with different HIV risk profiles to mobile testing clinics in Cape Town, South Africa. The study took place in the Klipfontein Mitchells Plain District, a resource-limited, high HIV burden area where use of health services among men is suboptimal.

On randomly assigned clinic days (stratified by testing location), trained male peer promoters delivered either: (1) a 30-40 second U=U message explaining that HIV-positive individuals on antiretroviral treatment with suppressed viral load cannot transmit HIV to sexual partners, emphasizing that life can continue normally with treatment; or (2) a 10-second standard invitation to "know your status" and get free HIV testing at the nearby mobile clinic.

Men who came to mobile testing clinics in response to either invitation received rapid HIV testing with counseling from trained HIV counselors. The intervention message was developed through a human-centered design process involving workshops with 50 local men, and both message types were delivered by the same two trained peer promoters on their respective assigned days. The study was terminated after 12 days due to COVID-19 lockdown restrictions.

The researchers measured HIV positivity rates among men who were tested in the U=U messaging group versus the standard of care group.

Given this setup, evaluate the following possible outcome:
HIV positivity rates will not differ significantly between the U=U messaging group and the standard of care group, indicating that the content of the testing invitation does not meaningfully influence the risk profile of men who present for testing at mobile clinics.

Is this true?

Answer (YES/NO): YES